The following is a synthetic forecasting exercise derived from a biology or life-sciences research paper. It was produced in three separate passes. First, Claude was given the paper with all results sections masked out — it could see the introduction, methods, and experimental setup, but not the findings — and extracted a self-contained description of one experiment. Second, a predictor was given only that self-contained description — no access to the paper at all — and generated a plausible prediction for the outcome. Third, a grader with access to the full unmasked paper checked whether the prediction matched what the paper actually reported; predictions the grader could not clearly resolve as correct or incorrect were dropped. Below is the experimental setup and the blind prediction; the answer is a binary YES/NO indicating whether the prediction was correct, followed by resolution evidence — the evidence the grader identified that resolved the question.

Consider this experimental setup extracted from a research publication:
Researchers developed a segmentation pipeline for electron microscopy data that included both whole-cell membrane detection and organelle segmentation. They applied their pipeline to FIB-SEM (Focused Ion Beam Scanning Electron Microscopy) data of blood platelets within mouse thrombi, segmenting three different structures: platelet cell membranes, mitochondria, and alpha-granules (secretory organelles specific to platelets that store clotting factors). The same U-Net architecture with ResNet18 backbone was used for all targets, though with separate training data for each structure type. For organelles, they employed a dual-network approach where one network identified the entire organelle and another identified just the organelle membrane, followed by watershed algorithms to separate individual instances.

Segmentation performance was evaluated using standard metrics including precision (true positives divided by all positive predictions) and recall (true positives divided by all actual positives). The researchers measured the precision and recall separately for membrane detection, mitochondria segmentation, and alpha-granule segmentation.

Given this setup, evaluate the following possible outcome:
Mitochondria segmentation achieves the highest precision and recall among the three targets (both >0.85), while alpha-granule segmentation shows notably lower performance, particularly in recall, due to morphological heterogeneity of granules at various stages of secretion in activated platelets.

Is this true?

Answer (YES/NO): NO